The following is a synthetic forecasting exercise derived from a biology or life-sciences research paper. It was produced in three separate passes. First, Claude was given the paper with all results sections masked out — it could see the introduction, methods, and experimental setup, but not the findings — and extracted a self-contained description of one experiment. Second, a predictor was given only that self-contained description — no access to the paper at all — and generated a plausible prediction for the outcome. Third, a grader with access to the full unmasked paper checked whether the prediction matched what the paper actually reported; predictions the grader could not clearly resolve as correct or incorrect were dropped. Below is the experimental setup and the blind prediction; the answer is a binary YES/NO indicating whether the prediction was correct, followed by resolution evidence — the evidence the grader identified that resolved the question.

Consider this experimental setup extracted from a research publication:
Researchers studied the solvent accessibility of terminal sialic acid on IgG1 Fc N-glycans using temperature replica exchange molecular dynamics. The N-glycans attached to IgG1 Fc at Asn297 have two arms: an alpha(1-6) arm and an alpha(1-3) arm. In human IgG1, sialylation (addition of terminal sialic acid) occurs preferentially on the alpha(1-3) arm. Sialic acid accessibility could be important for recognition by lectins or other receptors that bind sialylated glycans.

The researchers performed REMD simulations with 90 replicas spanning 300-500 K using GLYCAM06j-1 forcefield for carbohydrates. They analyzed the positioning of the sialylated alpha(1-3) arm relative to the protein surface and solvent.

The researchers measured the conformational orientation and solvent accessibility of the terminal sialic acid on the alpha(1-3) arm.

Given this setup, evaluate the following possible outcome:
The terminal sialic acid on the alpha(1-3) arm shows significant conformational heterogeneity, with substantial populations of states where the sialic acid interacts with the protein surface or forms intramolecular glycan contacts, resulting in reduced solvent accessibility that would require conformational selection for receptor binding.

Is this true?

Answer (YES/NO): NO